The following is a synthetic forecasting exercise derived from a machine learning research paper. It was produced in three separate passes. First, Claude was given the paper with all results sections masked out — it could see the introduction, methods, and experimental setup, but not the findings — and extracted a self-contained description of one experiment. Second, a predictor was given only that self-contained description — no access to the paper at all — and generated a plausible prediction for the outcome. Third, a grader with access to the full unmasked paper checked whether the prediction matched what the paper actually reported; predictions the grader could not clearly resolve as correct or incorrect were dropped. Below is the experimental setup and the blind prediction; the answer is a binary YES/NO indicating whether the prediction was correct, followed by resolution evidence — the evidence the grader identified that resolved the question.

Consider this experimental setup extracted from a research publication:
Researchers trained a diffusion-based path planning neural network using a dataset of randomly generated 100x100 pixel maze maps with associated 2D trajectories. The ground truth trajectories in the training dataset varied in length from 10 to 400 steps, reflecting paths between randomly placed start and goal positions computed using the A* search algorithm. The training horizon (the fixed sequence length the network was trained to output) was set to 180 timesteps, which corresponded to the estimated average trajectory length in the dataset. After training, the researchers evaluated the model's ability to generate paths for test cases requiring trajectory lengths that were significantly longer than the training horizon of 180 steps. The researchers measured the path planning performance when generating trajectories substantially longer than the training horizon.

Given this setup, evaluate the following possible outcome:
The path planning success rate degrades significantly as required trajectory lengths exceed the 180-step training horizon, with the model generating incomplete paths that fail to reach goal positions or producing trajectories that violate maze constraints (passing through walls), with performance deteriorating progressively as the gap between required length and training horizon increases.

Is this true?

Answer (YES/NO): NO